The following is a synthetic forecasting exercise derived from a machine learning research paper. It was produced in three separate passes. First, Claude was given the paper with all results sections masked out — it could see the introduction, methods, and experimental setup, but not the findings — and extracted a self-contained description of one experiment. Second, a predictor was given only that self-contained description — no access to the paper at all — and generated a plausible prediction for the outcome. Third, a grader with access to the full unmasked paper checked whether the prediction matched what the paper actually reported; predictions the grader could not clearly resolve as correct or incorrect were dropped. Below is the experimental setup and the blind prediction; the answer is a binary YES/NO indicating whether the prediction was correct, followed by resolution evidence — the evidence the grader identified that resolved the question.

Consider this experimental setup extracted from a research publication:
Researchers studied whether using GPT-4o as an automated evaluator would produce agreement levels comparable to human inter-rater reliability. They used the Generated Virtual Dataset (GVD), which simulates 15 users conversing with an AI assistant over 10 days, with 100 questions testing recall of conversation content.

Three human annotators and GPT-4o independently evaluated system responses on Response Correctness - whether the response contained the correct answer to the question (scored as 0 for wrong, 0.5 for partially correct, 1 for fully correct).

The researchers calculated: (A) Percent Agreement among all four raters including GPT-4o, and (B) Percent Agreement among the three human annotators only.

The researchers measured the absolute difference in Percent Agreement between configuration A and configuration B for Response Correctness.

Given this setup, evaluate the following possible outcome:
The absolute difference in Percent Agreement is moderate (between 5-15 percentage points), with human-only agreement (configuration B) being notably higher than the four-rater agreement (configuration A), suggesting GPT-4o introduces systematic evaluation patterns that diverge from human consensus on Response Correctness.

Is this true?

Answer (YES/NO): NO